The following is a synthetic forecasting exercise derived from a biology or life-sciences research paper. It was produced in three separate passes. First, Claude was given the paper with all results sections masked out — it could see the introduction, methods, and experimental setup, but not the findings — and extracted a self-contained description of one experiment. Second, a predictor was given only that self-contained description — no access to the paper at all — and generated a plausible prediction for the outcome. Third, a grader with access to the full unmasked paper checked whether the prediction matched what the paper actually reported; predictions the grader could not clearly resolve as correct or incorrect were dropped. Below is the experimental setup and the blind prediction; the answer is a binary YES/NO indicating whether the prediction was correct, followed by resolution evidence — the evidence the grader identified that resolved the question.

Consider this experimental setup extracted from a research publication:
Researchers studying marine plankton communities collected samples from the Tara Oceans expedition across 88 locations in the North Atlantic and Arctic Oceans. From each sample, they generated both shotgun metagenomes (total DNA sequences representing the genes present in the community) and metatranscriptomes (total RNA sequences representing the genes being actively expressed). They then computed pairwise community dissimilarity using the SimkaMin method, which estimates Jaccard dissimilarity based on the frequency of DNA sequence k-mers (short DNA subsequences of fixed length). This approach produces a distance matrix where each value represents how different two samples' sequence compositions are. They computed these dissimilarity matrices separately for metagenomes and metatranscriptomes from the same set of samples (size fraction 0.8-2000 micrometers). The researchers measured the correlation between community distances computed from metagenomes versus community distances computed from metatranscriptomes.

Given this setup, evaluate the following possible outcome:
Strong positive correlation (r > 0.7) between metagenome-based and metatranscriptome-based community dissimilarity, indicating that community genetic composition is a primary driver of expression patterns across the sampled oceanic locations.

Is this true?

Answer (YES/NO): YES